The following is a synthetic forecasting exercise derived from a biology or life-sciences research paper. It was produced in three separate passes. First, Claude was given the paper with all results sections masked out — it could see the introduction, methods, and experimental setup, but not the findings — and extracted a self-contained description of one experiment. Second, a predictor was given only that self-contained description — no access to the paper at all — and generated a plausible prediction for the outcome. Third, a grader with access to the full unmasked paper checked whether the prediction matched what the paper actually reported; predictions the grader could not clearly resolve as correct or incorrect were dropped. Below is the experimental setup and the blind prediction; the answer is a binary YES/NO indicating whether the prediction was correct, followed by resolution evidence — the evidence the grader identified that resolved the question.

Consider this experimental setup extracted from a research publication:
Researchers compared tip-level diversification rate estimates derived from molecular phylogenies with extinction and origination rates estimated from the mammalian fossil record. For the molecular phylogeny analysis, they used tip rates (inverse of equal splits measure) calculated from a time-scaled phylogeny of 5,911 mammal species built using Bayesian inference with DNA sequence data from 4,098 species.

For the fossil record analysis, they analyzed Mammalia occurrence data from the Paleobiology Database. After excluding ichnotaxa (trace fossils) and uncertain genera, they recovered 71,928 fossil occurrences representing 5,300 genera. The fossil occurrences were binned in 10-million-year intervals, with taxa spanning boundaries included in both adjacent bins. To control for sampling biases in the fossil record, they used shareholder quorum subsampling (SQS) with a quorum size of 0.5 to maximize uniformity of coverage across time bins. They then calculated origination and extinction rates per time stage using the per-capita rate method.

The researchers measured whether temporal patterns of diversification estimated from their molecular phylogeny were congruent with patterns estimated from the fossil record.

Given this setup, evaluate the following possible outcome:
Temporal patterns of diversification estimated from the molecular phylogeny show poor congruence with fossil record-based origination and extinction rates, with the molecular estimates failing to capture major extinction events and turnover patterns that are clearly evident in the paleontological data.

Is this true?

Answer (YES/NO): NO